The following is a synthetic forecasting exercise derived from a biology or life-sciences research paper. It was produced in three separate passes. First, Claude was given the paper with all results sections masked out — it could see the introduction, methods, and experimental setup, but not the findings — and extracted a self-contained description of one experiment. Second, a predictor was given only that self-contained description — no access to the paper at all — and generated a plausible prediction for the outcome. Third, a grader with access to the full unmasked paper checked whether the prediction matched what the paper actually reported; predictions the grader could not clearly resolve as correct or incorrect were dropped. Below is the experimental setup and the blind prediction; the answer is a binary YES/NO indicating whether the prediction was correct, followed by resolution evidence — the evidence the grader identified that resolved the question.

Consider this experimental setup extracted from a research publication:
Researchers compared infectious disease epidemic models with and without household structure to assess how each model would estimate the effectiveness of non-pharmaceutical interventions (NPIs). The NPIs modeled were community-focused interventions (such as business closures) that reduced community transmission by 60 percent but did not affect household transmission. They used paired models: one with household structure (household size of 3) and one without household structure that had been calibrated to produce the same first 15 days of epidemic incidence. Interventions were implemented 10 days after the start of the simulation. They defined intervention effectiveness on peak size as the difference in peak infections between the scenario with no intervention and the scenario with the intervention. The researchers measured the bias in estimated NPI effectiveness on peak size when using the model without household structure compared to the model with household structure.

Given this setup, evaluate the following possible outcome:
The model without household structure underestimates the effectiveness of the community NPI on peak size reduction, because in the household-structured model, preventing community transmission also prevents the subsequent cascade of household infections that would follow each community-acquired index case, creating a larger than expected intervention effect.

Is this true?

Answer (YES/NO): NO